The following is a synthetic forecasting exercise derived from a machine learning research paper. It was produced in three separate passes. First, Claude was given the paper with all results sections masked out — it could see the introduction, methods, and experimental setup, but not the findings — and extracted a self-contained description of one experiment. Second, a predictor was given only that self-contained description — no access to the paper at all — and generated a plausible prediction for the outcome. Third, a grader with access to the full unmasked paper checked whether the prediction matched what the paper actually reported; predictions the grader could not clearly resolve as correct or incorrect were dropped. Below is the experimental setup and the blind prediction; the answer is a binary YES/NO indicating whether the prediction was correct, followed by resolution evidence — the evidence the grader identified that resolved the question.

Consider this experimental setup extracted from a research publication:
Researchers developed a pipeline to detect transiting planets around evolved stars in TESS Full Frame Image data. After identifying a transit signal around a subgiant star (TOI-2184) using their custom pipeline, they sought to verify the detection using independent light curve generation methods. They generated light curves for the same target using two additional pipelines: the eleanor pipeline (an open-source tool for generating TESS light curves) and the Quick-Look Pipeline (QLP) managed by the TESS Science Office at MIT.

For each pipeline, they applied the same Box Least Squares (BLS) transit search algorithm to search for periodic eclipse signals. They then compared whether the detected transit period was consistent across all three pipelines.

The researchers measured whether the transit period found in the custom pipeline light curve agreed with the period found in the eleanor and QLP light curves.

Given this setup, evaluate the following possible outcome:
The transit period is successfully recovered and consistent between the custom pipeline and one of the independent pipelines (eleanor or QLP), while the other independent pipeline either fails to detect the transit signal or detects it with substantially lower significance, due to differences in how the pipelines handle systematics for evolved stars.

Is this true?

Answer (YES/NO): NO